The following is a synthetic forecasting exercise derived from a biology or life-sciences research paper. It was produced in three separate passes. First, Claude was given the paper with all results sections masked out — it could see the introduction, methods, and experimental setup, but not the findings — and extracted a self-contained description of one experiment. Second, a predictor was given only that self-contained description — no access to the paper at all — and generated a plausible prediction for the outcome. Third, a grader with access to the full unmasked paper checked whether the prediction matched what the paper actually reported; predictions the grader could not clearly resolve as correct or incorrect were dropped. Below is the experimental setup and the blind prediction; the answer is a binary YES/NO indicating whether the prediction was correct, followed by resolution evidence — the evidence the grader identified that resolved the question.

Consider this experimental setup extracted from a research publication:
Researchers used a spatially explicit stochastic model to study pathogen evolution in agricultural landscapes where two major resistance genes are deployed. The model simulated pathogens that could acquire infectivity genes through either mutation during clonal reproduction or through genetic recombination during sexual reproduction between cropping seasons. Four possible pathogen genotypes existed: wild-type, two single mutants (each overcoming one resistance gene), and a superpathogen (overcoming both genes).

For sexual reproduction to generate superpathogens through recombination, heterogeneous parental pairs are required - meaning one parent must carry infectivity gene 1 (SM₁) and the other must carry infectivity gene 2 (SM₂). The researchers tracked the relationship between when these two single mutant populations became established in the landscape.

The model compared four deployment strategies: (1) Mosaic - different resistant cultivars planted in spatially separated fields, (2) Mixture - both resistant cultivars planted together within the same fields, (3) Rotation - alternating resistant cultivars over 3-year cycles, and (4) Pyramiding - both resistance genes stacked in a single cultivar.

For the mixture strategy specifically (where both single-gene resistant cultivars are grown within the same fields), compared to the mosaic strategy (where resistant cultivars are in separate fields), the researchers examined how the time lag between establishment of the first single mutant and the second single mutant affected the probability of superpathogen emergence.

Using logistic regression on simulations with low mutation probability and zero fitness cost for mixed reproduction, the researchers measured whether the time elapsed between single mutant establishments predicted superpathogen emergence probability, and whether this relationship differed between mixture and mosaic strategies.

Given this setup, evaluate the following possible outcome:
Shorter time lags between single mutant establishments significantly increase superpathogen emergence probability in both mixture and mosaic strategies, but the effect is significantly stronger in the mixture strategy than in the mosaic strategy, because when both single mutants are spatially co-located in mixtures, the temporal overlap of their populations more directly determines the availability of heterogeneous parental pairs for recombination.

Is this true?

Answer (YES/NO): NO